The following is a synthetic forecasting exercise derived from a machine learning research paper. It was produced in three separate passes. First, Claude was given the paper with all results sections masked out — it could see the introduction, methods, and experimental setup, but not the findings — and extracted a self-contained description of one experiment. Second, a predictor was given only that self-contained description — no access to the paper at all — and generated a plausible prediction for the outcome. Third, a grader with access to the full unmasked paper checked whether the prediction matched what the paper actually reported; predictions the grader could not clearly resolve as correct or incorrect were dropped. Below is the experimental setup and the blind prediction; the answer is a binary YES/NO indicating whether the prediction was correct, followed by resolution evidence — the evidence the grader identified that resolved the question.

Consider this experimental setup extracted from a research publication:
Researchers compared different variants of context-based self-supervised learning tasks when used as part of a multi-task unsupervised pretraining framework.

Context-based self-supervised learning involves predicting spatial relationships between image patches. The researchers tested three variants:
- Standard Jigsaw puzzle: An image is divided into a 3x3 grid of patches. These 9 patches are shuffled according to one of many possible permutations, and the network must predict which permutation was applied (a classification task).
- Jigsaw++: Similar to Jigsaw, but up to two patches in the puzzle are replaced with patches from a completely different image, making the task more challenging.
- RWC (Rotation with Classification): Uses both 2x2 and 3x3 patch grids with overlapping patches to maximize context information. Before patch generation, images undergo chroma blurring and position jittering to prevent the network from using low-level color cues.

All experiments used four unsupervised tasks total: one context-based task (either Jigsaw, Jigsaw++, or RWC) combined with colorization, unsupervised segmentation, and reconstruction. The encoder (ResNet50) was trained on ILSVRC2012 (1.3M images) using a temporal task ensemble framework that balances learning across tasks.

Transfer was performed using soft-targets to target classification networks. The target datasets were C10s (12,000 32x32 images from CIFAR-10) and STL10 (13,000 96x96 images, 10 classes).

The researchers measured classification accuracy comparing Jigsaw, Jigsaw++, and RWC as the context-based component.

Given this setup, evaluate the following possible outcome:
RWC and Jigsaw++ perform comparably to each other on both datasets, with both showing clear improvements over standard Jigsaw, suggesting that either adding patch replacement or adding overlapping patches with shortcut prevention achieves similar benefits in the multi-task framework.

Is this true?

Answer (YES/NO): NO